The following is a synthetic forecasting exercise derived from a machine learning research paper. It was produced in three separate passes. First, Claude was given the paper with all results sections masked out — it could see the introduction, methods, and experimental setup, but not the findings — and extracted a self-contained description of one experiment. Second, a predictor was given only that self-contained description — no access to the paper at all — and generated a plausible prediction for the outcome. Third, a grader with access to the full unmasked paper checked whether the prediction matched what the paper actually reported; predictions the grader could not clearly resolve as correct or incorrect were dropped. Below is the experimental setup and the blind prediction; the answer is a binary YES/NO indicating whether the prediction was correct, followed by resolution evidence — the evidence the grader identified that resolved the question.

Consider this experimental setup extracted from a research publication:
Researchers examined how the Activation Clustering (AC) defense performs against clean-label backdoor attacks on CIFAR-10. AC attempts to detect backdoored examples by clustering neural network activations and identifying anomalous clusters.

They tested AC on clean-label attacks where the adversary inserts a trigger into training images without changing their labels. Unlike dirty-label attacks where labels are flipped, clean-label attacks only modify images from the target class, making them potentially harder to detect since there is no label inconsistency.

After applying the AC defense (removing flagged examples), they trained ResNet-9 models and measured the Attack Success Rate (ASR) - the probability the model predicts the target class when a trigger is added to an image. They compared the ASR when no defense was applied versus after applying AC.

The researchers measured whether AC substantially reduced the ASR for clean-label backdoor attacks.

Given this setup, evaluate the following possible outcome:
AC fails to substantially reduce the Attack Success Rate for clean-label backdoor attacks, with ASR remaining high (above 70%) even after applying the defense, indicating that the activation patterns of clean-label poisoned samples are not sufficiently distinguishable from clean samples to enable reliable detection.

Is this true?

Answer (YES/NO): NO